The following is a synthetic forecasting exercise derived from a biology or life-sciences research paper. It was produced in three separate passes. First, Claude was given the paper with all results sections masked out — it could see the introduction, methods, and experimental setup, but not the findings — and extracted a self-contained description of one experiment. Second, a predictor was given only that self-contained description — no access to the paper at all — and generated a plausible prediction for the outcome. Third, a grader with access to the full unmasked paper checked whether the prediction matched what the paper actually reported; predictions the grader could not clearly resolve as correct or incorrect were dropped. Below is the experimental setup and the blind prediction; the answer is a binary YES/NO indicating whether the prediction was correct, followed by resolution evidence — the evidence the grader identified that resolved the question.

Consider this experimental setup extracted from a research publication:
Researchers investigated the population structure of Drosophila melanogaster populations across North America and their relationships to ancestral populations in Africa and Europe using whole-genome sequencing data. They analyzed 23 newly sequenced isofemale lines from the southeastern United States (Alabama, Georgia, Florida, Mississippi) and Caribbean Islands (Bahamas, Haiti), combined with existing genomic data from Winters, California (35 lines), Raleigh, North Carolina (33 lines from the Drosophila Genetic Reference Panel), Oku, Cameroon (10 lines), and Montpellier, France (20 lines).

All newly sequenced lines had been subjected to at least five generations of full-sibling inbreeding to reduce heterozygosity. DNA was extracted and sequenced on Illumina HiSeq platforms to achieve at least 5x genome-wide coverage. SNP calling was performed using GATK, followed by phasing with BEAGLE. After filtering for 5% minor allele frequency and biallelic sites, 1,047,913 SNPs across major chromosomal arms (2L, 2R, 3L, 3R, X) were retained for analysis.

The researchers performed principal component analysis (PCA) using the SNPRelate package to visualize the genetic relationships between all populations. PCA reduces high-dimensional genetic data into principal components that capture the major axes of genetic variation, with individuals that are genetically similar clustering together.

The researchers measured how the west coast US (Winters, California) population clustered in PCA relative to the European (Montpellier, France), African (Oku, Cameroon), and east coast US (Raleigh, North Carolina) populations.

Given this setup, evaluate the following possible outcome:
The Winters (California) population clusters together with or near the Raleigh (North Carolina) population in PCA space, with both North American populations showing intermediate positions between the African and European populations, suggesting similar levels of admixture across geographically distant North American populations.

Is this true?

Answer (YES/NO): NO